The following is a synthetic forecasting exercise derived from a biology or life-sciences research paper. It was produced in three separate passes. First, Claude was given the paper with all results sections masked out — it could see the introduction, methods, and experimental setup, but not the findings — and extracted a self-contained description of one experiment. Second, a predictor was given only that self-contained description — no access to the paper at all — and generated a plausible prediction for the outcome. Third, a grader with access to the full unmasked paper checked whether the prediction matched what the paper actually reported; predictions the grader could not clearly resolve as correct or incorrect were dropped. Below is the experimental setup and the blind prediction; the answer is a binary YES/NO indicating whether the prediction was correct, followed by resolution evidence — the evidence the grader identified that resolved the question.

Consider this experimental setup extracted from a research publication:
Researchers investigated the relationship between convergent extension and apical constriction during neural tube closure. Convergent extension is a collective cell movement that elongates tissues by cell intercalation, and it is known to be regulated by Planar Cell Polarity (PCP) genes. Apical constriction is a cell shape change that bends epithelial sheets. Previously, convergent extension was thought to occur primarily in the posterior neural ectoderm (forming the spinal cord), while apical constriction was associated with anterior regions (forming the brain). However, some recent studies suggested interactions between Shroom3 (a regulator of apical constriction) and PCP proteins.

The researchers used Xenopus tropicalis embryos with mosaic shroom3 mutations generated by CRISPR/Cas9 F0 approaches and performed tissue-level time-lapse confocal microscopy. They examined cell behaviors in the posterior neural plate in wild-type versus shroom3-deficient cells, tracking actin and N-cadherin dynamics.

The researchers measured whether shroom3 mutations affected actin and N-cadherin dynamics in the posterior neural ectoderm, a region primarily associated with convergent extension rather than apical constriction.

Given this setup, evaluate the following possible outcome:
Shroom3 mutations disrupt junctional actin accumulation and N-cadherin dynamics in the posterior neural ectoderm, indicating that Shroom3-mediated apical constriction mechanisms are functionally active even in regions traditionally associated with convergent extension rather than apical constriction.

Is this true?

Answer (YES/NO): NO